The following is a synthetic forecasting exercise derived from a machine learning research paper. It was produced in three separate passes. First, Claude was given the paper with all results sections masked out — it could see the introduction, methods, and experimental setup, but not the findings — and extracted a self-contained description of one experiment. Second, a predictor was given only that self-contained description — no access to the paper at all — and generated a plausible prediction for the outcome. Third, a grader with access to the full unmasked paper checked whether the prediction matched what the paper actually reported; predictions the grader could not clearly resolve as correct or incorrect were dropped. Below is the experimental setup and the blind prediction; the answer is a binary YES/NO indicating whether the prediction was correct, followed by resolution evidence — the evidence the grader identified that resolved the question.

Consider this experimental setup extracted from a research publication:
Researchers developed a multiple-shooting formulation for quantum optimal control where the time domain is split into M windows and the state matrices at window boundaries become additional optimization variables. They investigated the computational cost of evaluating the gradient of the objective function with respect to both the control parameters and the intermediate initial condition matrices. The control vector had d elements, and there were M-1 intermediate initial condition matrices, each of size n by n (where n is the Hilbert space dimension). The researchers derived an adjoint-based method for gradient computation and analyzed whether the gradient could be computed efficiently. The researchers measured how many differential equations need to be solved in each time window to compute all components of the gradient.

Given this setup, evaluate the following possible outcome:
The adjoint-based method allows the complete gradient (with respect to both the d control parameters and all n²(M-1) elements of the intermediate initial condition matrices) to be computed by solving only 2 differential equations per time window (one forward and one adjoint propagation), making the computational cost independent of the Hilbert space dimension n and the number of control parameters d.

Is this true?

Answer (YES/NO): NO